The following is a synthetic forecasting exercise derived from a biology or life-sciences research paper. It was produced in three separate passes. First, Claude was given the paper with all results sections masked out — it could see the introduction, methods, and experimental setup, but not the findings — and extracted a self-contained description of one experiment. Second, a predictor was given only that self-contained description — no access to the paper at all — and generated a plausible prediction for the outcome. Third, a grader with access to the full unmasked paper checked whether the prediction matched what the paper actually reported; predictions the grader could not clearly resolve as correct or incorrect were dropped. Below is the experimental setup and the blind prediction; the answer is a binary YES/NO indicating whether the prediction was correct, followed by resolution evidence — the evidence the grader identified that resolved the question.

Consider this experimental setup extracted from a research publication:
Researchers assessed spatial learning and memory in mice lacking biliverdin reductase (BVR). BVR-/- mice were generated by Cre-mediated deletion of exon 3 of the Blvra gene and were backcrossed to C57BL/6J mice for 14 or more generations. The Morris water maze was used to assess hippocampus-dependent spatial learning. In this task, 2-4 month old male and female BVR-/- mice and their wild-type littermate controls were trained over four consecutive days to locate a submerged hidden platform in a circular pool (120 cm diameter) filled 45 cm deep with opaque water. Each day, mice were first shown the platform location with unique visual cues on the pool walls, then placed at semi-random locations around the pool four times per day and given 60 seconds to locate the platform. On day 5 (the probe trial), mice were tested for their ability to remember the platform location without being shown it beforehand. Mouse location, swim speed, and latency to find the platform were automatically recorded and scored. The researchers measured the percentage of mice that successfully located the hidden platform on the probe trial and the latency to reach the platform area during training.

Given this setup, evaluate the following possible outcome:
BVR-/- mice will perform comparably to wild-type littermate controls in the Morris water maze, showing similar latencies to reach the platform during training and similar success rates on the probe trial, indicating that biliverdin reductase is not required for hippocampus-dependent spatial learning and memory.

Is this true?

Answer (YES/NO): NO